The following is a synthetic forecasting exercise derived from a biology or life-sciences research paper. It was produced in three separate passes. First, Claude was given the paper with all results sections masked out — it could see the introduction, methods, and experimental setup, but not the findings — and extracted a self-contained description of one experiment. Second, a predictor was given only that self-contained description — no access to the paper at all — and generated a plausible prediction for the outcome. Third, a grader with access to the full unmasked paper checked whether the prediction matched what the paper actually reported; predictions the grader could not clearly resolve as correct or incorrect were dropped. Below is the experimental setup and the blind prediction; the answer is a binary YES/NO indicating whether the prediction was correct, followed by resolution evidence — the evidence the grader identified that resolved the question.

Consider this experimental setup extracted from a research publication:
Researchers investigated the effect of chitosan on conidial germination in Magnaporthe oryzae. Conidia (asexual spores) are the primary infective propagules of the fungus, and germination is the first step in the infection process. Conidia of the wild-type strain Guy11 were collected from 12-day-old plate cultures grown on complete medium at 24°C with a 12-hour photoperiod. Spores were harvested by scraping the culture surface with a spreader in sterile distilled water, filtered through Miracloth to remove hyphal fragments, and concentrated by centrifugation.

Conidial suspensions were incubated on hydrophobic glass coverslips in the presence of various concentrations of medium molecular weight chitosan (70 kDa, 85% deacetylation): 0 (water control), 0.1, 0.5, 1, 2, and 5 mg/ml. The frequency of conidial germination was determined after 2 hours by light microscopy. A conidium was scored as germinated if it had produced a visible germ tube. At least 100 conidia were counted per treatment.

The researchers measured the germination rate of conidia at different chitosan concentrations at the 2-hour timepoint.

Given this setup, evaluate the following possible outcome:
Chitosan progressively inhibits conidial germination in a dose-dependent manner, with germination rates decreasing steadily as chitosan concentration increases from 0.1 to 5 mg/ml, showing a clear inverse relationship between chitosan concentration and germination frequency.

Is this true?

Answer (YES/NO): NO